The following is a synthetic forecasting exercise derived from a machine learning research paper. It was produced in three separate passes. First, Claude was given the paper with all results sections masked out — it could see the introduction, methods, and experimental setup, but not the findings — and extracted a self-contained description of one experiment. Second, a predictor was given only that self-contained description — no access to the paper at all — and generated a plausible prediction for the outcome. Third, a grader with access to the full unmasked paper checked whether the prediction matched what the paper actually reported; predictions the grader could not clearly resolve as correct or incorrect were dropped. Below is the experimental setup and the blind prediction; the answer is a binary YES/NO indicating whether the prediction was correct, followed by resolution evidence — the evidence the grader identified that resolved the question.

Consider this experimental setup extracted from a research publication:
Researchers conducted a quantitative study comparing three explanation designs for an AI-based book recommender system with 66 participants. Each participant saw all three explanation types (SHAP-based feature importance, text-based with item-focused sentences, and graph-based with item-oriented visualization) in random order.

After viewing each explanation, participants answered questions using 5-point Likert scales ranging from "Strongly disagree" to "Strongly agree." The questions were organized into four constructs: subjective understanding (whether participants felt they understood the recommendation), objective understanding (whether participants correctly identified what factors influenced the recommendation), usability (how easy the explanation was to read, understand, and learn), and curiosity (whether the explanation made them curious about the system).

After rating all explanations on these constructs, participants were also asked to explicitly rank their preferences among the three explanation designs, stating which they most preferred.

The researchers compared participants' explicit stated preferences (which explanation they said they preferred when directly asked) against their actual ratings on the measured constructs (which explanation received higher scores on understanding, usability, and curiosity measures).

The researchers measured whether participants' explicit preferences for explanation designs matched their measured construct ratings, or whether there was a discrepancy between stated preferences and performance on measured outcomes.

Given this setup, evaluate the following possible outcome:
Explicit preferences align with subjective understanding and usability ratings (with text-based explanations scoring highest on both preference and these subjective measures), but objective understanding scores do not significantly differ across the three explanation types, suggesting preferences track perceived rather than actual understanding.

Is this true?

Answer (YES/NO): NO